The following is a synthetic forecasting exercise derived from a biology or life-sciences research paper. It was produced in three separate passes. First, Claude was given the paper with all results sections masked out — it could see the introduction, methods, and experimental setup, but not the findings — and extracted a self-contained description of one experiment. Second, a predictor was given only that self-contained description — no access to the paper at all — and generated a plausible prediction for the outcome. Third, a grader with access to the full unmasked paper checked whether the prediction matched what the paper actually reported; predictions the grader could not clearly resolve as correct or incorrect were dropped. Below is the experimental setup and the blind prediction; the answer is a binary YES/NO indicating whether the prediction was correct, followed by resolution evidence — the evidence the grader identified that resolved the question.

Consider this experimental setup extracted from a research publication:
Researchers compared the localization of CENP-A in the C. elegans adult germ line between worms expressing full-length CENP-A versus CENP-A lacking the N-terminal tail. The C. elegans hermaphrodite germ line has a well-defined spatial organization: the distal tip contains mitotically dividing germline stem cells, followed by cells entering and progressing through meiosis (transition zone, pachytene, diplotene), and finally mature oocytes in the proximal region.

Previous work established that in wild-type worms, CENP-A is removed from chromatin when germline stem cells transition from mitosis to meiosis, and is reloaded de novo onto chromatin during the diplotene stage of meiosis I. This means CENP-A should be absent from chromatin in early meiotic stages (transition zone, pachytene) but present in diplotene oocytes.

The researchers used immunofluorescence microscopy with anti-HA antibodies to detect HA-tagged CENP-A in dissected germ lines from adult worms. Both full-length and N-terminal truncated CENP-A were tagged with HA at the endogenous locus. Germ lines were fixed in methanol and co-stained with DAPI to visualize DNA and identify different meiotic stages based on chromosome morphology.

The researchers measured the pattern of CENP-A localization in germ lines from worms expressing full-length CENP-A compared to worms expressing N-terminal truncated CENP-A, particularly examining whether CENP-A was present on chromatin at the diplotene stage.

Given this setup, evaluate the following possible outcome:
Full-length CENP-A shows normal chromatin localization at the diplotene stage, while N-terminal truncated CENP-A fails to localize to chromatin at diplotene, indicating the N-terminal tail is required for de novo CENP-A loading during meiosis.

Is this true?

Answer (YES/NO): NO